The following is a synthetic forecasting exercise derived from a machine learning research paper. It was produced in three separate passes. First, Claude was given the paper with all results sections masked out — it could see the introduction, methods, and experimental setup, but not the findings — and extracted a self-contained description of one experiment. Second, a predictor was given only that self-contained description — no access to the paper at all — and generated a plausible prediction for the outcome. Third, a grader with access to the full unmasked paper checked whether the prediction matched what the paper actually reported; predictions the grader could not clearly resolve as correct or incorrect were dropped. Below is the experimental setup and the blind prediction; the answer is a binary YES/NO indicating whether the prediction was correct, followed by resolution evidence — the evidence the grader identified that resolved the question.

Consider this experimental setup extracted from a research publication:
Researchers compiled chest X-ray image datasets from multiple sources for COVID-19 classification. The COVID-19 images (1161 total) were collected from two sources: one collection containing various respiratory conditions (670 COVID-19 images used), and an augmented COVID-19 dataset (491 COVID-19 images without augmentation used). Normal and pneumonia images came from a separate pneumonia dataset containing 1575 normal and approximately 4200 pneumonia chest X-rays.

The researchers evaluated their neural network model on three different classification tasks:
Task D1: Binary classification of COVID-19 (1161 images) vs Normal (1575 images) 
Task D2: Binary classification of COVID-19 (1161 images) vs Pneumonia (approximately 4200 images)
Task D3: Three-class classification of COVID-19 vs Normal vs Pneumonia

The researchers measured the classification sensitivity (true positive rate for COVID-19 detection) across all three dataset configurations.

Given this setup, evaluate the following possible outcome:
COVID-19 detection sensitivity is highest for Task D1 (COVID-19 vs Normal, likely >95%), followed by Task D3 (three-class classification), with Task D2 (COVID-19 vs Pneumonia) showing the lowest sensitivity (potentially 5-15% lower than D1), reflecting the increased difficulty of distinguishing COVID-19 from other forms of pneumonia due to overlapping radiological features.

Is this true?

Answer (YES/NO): NO